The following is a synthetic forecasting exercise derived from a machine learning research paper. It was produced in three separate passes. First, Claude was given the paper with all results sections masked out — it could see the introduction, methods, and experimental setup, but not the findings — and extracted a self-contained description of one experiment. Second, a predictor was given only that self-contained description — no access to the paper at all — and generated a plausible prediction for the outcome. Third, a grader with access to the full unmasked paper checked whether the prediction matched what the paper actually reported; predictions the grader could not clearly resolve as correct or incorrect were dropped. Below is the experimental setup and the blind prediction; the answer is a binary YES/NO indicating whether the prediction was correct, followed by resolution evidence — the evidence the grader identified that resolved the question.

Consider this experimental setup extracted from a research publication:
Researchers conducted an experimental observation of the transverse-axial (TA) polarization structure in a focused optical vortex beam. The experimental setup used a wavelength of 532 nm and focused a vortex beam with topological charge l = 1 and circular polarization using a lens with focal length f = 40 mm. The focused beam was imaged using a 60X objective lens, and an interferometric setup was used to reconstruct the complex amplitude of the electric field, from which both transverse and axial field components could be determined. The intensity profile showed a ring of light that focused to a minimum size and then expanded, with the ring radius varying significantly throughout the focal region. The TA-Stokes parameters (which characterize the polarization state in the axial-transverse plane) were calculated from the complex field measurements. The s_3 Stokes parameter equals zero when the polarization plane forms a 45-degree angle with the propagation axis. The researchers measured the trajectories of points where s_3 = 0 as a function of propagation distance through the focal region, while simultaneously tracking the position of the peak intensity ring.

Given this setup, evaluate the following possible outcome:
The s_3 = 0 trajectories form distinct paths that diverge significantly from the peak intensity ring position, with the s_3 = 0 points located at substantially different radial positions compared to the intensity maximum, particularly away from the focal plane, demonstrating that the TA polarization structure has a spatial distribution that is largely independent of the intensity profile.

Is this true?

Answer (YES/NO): YES